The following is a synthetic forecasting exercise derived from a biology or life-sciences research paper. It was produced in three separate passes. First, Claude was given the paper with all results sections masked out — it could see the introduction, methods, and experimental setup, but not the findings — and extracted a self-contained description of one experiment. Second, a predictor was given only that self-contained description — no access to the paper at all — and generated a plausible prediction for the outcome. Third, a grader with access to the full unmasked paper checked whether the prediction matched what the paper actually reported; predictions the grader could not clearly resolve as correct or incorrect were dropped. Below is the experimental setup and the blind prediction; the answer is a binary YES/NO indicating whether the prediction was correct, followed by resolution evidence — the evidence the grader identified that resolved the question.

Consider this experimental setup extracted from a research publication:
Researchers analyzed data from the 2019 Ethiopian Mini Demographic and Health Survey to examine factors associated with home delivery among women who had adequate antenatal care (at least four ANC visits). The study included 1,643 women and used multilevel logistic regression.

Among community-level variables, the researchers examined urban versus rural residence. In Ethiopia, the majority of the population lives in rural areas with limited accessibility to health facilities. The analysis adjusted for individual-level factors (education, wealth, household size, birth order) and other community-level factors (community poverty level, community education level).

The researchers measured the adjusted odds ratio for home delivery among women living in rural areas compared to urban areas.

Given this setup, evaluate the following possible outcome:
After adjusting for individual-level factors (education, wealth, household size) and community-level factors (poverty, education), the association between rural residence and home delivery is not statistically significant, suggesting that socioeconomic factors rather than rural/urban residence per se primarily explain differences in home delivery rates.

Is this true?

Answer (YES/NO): NO